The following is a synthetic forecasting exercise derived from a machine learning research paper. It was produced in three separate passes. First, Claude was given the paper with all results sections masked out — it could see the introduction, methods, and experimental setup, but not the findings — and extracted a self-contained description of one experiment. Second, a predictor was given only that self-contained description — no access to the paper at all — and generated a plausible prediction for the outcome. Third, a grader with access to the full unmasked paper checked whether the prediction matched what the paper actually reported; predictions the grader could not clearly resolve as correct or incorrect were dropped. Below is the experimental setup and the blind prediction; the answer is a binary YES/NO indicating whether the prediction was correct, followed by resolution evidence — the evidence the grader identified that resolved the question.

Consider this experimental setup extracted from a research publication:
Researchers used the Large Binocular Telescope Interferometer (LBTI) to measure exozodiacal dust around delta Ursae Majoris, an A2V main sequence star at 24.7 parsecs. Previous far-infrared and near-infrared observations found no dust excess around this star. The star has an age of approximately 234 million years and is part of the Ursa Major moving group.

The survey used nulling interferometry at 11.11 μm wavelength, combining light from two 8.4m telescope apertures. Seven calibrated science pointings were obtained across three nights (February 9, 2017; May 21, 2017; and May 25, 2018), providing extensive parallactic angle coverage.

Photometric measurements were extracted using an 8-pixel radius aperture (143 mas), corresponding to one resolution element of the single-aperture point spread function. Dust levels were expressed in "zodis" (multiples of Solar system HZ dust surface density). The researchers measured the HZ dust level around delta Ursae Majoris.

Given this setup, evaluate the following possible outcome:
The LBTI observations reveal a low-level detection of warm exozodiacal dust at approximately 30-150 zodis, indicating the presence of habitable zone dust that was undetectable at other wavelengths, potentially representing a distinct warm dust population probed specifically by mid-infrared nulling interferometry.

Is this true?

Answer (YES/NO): YES